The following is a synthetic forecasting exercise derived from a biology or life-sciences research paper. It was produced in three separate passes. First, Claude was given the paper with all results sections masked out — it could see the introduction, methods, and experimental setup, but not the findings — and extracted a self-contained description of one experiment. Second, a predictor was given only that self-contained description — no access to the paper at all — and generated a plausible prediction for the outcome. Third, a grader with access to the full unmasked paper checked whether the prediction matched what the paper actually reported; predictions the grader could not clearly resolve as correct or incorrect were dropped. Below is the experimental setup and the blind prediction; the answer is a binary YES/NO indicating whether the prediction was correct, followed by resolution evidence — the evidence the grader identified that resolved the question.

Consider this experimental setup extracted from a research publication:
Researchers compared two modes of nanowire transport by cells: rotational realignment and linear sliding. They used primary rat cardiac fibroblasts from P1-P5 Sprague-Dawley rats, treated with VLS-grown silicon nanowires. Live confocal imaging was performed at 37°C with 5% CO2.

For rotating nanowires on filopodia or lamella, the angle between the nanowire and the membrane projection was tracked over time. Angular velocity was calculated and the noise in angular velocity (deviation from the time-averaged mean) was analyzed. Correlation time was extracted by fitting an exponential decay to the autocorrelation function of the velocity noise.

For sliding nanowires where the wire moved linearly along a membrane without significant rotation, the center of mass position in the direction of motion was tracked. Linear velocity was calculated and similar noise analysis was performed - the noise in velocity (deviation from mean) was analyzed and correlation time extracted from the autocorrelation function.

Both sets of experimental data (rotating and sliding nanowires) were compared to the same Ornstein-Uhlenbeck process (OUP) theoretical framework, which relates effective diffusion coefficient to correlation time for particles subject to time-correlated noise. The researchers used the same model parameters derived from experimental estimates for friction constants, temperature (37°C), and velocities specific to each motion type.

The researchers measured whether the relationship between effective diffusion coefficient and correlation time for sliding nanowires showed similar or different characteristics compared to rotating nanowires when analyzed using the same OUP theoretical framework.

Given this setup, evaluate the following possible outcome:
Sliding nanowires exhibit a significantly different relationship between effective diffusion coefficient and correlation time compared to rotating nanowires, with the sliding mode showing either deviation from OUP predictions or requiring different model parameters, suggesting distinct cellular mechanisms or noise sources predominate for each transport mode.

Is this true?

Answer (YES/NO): NO